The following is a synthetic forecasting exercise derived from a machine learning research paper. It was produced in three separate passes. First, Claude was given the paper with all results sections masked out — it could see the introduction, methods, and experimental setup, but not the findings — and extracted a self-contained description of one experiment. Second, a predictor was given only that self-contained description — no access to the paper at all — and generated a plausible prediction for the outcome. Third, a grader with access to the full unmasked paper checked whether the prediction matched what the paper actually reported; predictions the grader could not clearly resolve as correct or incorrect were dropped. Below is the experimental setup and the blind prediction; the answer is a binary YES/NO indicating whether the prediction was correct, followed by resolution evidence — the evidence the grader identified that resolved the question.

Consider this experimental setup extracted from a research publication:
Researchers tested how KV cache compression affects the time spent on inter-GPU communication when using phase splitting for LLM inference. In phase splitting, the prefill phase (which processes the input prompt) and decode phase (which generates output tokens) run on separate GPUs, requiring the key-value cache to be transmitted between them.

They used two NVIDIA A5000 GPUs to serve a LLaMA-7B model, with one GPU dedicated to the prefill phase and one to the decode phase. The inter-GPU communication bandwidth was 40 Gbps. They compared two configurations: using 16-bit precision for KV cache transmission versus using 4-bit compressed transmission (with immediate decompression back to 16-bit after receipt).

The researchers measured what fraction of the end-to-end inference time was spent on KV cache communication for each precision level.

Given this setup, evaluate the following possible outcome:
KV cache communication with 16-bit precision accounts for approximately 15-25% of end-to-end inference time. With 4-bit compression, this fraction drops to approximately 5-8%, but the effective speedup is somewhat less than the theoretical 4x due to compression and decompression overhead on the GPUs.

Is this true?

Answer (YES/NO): NO